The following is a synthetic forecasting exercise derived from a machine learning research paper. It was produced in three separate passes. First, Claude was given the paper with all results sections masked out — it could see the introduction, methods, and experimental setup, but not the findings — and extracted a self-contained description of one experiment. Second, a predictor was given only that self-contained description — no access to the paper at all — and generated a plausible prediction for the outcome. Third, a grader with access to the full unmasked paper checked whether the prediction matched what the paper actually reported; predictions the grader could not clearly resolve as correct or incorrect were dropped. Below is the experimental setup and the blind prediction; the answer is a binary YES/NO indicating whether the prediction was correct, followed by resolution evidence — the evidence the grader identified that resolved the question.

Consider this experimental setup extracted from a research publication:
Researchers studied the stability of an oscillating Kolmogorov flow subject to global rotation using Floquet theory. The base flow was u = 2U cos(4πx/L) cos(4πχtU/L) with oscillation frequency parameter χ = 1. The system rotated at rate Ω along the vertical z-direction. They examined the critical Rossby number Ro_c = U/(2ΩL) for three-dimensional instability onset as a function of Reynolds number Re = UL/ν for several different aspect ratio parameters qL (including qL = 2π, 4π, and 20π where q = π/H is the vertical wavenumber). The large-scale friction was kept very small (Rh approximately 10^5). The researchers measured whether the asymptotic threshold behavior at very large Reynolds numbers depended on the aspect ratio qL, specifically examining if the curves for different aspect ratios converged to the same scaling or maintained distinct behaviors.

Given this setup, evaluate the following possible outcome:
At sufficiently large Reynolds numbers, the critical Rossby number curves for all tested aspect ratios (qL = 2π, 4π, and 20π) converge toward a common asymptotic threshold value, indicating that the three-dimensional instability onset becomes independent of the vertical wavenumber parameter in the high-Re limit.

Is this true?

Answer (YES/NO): NO